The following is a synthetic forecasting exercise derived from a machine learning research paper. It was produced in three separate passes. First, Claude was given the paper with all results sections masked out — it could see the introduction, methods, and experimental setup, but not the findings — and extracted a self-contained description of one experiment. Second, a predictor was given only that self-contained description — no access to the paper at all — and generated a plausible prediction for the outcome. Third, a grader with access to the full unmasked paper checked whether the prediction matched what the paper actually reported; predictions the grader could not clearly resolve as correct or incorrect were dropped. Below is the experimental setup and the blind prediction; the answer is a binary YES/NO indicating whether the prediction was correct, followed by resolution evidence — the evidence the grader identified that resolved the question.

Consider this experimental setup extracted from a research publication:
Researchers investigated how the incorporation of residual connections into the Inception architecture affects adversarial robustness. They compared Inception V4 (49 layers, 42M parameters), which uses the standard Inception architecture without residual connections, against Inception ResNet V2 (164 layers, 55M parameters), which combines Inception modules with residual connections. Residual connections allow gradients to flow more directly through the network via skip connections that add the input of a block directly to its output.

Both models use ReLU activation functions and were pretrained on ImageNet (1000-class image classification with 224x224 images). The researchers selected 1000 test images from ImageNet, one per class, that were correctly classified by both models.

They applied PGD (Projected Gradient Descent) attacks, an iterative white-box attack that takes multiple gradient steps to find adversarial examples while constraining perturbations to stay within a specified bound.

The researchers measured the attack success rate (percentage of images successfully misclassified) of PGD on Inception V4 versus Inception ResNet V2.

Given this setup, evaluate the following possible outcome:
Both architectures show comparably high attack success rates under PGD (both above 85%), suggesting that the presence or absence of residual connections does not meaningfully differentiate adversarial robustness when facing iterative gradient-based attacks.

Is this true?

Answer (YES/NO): NO